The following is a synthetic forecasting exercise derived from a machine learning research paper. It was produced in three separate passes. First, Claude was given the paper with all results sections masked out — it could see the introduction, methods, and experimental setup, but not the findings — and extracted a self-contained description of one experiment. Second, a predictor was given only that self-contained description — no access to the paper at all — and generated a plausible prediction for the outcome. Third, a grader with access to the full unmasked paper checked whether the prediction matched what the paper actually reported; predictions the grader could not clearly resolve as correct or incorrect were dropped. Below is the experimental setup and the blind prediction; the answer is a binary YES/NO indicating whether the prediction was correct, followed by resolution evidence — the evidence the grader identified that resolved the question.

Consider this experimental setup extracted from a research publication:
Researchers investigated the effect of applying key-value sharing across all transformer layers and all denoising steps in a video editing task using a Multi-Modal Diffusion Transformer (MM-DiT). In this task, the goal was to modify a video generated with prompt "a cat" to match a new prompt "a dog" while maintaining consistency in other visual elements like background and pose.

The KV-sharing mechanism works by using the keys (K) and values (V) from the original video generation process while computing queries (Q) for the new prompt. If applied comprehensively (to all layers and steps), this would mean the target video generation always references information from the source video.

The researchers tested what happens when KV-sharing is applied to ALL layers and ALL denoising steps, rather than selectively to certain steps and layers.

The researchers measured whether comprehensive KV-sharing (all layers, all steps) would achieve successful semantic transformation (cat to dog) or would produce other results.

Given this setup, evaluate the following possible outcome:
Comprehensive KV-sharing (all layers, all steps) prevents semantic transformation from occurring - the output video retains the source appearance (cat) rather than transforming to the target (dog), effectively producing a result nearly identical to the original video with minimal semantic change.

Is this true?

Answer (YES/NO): YES